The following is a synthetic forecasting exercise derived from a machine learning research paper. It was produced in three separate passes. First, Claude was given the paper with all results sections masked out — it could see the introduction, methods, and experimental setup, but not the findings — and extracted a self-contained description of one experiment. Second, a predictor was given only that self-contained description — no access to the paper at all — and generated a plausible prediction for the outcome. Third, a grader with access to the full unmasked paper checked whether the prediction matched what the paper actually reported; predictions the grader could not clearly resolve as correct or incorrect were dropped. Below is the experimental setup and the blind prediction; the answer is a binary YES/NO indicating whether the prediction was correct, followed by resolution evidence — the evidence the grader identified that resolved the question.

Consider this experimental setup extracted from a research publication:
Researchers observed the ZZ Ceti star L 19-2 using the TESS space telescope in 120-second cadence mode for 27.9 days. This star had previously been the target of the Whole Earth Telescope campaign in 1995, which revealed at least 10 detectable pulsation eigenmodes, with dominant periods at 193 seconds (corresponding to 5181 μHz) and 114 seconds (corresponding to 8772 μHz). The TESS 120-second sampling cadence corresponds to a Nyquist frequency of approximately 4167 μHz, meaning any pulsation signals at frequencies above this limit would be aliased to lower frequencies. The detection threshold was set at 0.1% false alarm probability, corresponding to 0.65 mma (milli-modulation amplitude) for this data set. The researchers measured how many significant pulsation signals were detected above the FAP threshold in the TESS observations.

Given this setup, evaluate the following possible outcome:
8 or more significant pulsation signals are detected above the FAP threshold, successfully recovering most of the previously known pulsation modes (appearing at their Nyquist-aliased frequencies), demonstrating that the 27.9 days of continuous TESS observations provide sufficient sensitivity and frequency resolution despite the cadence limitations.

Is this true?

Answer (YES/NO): NO